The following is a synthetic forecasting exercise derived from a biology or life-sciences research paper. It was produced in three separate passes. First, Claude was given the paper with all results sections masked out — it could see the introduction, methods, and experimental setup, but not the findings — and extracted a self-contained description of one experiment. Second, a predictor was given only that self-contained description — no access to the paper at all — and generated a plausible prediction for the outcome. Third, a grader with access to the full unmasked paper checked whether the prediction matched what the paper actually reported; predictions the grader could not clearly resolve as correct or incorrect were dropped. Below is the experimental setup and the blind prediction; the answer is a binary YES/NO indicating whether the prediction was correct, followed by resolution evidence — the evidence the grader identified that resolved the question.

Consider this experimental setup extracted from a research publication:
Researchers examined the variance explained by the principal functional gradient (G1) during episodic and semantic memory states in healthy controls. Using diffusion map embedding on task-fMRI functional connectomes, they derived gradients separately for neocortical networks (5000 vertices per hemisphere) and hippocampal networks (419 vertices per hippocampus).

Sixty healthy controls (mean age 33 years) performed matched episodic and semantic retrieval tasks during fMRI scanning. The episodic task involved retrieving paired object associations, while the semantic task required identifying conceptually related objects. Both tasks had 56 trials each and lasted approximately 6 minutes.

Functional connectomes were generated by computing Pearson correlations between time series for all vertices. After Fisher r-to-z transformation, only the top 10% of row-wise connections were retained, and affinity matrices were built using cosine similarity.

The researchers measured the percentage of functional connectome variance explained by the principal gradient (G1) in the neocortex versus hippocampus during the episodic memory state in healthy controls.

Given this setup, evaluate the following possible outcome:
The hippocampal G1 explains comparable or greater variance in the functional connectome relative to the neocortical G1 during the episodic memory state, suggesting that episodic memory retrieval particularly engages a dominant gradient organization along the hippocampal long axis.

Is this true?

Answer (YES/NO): YES